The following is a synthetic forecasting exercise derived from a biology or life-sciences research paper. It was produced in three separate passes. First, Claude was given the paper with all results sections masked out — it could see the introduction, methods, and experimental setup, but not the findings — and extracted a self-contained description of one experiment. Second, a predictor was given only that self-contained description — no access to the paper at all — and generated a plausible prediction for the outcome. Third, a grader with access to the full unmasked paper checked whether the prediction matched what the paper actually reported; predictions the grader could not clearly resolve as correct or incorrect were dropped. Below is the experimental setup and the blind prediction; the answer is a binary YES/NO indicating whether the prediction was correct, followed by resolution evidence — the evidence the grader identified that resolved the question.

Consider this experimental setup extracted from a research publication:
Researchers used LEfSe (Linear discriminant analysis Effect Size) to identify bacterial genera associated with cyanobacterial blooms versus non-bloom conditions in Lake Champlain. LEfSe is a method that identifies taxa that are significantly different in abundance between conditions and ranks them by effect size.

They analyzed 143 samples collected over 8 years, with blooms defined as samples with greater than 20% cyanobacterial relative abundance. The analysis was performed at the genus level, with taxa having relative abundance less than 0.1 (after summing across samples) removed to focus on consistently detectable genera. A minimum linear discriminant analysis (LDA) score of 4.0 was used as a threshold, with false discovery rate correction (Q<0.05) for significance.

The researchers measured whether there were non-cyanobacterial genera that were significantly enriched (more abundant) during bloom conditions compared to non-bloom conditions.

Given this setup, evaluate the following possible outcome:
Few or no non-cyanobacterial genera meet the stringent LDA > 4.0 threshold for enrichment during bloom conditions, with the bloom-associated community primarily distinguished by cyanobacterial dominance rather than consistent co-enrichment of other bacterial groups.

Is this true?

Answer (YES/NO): YES